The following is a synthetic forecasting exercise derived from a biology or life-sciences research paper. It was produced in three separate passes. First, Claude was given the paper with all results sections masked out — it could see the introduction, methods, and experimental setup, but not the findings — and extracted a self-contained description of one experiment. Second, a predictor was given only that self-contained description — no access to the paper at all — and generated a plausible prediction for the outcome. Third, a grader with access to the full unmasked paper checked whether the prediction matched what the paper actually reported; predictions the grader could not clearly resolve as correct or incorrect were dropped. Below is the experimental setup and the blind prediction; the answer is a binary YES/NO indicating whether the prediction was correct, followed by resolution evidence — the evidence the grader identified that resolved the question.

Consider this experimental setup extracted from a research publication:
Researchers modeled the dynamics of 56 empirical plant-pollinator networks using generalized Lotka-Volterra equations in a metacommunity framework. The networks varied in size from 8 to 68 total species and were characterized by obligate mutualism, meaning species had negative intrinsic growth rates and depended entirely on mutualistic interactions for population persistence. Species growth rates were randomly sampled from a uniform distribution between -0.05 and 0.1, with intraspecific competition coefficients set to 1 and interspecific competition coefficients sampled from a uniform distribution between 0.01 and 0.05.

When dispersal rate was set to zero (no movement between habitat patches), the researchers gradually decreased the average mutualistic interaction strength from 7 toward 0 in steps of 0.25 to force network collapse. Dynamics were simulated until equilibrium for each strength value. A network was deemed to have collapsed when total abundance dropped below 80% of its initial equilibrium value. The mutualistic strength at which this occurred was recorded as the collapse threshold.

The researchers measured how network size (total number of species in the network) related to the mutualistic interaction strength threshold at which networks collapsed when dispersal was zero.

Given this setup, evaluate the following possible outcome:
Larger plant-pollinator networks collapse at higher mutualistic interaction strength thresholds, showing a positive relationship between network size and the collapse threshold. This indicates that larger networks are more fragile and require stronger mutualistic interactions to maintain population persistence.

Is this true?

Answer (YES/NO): NO